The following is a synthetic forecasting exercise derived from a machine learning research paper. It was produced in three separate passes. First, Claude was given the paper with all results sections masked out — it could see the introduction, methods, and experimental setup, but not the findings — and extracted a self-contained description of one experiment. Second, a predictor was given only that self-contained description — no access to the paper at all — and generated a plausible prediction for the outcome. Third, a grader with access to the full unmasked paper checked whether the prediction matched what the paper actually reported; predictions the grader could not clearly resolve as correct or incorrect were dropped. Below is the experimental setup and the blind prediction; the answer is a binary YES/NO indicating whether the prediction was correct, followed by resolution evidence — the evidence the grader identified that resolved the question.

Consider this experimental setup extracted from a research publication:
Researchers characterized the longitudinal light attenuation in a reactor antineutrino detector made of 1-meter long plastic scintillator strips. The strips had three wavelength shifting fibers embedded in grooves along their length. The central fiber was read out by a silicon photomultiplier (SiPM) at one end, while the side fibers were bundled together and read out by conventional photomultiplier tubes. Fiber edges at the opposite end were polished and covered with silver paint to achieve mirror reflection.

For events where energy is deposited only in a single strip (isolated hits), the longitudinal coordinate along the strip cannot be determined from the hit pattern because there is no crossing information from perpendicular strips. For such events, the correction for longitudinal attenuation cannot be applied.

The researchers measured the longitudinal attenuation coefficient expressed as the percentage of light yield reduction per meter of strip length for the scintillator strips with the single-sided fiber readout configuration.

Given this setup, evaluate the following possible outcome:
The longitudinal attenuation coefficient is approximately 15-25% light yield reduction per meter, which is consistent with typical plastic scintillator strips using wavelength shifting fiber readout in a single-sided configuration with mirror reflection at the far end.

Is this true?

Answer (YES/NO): NO